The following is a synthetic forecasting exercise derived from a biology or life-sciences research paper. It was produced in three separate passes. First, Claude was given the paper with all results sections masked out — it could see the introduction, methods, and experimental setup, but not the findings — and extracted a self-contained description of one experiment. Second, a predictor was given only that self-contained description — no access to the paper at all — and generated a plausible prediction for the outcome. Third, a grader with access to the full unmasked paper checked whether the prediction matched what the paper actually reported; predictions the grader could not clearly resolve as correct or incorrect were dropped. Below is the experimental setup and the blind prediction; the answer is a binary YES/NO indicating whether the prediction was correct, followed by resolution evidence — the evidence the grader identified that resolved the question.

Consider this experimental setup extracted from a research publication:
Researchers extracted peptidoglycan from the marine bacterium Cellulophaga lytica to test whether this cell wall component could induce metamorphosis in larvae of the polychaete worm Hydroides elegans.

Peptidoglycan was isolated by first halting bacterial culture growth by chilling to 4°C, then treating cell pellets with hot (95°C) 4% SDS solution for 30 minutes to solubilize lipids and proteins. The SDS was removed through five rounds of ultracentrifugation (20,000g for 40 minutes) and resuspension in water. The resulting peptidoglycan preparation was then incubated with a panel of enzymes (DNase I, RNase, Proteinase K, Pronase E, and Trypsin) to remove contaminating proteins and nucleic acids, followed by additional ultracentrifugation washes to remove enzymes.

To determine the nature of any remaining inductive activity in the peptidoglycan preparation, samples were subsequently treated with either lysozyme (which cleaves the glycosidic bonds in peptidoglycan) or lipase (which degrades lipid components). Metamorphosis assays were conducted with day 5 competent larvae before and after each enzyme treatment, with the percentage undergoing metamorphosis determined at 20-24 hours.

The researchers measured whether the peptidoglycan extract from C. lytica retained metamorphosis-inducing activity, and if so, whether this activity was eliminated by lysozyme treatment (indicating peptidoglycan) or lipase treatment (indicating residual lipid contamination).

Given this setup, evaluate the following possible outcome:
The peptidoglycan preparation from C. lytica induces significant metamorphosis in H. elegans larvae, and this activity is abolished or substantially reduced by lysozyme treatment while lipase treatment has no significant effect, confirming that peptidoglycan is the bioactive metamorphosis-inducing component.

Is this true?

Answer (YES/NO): NO